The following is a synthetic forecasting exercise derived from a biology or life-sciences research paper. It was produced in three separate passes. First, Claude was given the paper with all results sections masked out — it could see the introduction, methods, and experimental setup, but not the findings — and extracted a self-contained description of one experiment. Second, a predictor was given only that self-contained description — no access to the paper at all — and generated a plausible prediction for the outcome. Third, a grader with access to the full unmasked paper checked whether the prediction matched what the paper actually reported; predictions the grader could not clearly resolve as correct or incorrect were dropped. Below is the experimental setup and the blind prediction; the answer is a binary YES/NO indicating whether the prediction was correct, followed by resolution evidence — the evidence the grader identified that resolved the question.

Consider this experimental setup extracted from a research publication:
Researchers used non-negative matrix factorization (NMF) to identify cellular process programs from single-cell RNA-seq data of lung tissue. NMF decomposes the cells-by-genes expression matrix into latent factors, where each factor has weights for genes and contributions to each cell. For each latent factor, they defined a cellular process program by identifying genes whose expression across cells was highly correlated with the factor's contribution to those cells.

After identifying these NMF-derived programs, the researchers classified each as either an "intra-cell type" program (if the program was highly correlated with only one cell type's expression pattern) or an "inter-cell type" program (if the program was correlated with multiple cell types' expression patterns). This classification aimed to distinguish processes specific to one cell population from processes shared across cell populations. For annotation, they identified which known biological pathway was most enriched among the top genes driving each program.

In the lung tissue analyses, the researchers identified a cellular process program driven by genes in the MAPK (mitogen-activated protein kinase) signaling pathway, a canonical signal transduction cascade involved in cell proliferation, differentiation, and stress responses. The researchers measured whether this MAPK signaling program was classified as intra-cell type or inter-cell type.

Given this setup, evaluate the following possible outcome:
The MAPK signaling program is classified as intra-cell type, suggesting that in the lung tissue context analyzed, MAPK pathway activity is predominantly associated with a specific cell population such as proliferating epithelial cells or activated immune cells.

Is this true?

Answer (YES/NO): NO